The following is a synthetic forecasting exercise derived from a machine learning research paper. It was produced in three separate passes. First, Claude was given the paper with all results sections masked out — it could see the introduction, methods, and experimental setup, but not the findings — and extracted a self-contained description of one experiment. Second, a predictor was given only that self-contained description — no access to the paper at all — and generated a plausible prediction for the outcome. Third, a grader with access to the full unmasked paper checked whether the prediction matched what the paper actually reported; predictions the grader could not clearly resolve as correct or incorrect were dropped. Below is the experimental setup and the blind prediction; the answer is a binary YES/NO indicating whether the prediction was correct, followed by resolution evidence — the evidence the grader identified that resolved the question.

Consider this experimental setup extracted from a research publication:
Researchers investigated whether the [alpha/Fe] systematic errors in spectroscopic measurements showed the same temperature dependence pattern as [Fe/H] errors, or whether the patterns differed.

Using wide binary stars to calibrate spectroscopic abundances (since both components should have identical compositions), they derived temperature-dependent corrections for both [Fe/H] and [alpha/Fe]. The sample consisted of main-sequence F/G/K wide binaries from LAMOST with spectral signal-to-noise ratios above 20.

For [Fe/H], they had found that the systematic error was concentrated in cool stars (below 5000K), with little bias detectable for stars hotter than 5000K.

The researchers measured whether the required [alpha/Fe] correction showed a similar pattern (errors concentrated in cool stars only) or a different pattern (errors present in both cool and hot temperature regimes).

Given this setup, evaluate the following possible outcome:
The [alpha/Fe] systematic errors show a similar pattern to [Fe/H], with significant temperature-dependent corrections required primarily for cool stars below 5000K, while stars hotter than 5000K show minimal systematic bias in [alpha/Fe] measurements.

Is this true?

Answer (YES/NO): NO